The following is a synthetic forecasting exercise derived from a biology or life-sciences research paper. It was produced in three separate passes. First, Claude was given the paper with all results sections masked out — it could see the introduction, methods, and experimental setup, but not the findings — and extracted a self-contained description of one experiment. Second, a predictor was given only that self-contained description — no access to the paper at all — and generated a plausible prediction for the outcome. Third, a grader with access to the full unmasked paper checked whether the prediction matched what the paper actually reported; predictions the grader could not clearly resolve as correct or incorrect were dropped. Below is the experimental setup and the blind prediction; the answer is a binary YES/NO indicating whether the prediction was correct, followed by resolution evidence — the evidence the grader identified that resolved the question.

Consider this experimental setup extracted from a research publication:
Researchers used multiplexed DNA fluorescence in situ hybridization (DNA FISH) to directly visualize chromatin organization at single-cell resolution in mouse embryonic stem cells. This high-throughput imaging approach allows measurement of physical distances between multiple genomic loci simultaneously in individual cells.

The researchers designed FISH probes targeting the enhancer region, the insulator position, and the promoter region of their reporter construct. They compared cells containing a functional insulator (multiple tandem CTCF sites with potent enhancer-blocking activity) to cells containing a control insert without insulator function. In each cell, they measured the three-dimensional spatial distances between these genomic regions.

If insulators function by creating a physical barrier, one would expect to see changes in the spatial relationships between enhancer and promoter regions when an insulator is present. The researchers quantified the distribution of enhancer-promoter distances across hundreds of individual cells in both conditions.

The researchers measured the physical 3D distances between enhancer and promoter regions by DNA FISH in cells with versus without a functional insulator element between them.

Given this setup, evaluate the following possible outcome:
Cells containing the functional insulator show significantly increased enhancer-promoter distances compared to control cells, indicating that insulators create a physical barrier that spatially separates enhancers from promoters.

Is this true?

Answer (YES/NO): NO